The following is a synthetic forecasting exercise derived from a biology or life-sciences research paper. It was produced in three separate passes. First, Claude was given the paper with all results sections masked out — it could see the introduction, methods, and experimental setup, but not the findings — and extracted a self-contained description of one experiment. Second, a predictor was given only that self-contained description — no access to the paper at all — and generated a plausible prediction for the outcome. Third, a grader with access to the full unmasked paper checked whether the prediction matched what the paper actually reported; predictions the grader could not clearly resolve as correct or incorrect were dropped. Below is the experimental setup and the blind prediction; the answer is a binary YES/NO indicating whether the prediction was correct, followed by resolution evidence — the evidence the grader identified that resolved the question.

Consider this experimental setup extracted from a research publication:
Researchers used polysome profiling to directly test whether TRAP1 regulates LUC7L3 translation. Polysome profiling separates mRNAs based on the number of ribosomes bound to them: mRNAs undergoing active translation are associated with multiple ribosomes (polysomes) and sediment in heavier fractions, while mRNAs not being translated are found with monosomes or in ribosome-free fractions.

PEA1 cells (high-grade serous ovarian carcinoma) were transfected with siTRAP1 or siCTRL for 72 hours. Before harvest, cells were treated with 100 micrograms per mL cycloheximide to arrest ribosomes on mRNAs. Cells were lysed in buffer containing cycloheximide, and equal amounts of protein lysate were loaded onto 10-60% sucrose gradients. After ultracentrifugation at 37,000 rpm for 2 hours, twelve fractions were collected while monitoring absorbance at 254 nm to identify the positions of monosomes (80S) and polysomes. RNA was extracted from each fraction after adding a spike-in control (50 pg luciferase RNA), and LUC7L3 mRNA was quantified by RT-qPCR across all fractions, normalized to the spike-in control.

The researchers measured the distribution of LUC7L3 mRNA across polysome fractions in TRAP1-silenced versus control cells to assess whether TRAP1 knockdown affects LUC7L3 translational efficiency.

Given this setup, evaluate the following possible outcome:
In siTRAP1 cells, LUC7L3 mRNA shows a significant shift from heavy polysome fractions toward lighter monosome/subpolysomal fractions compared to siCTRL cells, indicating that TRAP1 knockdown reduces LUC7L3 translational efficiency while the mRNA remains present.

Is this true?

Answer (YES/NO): YES